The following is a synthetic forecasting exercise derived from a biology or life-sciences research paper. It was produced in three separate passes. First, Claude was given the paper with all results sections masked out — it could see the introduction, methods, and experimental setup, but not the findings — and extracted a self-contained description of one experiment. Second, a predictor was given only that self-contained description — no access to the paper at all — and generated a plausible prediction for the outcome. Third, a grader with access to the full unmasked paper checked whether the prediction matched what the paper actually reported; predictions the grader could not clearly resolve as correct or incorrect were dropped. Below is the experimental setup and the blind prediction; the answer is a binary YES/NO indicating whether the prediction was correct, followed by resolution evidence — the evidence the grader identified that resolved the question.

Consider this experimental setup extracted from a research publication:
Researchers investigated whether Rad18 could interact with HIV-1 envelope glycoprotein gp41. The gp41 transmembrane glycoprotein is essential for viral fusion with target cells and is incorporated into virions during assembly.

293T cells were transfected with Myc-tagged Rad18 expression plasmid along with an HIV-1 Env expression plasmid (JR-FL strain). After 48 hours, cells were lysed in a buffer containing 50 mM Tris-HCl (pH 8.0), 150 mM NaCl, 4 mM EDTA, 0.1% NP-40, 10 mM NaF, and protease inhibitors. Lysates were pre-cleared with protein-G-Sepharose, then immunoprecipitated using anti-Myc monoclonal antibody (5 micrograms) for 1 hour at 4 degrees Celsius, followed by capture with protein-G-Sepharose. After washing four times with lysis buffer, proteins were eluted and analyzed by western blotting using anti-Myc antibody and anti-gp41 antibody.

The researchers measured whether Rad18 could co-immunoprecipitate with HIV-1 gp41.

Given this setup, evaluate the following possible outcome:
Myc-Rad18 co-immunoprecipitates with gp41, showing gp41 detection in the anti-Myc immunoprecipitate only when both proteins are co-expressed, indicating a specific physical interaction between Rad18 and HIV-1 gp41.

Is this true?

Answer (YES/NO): NO